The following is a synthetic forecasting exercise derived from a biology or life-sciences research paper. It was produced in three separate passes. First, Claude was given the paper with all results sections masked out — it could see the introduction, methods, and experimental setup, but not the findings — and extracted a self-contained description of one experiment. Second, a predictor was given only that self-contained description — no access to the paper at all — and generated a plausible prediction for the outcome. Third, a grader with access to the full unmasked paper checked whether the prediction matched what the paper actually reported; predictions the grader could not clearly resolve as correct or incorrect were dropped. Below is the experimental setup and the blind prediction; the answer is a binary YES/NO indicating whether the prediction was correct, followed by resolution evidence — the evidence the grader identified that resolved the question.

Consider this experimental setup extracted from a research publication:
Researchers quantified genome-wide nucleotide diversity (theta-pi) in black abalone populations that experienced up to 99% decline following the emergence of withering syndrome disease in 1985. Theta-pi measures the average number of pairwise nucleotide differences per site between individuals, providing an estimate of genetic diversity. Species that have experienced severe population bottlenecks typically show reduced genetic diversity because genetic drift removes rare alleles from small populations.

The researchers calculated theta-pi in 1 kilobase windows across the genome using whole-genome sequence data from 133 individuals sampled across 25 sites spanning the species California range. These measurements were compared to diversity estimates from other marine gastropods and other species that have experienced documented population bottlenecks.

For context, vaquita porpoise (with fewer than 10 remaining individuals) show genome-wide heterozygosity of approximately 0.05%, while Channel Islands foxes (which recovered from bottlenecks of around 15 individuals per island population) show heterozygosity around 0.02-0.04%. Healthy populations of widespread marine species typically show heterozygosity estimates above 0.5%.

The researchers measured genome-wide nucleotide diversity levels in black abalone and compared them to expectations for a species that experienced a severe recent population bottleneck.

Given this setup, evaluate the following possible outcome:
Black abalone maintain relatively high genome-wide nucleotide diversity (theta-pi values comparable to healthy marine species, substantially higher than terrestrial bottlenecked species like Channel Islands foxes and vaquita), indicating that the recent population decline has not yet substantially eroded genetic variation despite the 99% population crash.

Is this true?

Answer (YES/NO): YES